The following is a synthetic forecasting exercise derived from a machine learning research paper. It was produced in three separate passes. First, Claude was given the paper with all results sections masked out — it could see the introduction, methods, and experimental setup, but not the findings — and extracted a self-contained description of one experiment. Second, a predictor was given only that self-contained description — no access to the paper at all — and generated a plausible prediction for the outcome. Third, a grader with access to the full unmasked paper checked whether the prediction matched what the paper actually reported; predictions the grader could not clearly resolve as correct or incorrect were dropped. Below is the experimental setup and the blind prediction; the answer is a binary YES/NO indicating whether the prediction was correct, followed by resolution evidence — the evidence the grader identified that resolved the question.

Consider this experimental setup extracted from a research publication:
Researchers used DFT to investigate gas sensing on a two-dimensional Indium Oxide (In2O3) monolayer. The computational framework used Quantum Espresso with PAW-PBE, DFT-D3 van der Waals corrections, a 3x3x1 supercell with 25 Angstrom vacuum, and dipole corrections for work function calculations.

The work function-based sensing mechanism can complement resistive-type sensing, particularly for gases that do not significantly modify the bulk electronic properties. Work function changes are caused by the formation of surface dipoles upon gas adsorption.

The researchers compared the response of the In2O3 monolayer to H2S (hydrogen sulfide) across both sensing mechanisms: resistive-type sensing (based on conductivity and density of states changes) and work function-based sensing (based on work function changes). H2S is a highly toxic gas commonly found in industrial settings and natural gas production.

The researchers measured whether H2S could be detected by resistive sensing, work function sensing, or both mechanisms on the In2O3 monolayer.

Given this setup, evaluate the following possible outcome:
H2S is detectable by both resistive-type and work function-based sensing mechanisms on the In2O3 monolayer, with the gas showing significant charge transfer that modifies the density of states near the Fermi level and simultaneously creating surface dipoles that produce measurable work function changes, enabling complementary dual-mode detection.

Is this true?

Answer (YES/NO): YES